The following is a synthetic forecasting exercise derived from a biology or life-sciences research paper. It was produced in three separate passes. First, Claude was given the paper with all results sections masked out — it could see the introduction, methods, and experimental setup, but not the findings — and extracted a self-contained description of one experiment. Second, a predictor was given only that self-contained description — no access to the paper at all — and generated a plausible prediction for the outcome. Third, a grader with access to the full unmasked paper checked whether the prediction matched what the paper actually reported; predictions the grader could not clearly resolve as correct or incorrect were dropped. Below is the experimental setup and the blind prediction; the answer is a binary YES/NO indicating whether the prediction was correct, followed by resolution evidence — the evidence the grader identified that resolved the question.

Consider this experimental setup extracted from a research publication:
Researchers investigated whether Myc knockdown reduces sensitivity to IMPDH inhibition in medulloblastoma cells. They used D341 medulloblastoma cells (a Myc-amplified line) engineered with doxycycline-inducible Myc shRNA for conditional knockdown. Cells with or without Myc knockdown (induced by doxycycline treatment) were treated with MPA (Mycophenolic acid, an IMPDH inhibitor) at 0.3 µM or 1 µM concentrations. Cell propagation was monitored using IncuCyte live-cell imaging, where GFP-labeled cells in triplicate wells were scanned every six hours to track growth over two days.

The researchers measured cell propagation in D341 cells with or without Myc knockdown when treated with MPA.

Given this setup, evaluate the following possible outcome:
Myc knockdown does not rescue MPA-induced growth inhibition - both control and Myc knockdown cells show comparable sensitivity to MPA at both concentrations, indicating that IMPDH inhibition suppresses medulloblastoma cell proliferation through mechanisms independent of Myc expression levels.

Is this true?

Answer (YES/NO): NO